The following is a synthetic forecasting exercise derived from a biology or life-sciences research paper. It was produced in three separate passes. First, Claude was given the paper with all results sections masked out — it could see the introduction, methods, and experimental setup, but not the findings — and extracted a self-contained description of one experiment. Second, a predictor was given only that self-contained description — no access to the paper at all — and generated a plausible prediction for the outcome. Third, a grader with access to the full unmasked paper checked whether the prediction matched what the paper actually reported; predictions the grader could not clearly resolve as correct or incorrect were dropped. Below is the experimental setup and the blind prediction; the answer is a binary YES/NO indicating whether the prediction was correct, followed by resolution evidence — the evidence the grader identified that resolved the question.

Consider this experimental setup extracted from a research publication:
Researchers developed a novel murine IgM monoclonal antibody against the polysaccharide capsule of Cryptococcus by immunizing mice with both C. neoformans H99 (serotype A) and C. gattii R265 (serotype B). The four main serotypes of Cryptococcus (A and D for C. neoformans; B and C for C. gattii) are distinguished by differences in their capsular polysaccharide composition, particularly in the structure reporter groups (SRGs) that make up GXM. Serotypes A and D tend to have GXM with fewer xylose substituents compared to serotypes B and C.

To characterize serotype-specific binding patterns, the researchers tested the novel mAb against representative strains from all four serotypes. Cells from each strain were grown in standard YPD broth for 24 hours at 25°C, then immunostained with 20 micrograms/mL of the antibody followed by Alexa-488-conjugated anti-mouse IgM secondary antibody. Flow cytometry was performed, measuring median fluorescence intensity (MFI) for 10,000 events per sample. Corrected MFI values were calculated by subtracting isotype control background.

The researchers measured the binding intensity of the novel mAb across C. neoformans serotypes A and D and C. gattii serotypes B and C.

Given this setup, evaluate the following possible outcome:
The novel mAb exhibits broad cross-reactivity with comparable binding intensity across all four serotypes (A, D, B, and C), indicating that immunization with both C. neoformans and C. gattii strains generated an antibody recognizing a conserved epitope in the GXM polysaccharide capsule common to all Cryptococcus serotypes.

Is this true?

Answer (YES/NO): NO